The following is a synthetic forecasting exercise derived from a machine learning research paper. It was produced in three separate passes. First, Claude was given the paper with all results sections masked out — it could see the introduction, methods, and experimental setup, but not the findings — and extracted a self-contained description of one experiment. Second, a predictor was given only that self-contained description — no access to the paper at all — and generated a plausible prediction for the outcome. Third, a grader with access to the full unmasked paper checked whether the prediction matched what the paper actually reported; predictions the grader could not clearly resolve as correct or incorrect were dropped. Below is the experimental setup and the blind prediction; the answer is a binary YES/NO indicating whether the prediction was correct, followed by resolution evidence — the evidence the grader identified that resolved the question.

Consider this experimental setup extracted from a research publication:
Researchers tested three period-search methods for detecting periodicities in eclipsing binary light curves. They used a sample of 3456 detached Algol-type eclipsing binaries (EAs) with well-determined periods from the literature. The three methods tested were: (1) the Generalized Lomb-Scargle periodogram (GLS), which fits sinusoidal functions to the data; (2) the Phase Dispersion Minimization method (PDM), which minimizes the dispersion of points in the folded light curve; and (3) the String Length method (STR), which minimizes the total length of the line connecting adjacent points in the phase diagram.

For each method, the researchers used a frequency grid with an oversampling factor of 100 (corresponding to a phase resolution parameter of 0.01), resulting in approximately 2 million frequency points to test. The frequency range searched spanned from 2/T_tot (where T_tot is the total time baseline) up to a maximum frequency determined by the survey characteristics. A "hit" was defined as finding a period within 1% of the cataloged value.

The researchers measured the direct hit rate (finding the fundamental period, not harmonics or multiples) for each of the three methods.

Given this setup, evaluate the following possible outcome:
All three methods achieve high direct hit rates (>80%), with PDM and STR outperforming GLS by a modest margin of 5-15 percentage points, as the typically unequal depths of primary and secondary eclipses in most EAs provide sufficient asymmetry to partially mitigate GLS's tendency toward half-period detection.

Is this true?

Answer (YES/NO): NO